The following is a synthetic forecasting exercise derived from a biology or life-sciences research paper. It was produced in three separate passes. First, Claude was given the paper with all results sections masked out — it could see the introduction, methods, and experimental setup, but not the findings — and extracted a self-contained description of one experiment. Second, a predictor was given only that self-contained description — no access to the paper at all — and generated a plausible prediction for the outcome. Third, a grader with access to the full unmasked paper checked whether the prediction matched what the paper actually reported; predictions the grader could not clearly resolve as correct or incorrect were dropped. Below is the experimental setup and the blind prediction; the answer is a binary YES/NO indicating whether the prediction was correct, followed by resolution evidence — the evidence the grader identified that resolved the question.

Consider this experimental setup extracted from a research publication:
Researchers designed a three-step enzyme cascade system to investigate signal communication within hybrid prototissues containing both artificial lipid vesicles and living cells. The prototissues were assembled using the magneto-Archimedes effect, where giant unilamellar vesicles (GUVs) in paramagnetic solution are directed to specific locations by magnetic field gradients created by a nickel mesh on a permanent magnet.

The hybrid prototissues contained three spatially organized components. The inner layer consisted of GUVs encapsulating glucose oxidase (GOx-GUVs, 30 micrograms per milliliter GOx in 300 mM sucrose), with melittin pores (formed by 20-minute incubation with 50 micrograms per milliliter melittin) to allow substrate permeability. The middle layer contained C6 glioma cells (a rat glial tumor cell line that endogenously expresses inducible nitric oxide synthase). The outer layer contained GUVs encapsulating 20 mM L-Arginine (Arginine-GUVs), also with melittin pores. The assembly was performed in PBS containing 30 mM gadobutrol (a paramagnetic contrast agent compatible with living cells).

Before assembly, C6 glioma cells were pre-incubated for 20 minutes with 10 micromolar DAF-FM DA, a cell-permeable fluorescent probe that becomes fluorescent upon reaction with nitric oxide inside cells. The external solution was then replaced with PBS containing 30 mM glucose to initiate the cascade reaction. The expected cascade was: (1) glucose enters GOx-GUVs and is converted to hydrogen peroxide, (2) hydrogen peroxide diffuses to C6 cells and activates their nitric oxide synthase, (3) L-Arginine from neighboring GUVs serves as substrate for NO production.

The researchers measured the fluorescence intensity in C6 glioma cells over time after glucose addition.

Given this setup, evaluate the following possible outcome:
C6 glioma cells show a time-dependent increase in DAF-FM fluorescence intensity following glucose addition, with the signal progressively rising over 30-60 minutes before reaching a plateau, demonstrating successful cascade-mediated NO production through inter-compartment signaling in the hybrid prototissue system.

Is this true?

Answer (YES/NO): NO